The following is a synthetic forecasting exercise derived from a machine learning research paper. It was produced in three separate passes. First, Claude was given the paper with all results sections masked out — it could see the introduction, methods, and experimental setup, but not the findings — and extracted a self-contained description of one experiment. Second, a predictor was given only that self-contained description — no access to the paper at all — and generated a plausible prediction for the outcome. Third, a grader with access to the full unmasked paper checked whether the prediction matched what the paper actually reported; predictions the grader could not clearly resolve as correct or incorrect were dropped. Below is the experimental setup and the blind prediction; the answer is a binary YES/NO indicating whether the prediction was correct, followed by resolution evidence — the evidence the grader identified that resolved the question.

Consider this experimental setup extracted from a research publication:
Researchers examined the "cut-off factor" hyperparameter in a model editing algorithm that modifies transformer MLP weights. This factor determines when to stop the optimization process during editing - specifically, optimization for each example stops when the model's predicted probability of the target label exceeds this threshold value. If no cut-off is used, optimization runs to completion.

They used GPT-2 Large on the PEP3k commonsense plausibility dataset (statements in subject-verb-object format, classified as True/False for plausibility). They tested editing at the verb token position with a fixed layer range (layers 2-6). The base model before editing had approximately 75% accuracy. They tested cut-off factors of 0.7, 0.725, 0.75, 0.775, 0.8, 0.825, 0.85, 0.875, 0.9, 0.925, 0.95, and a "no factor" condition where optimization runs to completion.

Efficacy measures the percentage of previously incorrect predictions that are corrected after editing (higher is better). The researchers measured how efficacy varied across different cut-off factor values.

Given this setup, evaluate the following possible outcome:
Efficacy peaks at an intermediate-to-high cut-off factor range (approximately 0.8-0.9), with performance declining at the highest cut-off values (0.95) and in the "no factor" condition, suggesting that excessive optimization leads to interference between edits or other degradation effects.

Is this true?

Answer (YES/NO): NO